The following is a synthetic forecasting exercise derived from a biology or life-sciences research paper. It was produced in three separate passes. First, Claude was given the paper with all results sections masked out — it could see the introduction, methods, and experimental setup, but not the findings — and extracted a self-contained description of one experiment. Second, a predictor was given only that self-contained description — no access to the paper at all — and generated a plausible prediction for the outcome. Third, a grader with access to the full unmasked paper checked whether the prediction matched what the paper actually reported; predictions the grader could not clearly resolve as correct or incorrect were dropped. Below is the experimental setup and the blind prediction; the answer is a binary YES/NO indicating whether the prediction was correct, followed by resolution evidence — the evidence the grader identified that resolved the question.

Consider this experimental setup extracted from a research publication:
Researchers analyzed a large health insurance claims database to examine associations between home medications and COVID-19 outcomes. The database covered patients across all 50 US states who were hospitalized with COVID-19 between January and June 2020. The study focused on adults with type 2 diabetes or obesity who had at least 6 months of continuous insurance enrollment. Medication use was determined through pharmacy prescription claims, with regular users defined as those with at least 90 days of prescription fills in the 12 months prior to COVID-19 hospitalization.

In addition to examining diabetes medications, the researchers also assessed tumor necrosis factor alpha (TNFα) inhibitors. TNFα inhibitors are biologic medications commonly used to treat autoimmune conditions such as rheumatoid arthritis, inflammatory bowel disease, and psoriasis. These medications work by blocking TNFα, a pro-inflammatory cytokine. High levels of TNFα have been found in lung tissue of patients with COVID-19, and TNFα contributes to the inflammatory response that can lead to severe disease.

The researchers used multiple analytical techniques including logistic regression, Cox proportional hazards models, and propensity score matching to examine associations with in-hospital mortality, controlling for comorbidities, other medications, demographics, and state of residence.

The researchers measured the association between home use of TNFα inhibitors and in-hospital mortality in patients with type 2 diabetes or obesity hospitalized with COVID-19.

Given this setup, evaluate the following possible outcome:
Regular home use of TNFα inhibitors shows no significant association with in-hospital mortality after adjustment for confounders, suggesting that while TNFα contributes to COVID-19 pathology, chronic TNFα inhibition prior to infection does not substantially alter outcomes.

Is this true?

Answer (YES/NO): NO